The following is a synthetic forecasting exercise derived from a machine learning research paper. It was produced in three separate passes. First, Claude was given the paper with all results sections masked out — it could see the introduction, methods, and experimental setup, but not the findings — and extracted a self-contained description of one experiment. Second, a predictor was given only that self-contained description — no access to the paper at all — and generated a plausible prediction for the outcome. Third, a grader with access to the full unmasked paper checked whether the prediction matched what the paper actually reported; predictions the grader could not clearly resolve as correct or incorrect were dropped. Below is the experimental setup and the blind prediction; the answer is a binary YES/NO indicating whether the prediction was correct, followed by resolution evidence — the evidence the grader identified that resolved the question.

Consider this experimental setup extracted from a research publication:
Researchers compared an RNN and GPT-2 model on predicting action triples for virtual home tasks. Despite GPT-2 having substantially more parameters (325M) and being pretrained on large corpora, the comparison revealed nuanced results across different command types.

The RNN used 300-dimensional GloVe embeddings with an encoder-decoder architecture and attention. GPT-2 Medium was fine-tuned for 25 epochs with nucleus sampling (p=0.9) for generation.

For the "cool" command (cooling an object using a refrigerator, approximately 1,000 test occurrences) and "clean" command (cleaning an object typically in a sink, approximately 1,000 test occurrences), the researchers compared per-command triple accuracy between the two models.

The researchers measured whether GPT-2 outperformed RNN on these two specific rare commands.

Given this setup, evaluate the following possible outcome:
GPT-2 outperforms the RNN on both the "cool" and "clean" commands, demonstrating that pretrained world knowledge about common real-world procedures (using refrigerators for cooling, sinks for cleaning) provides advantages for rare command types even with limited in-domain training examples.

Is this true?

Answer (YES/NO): NO